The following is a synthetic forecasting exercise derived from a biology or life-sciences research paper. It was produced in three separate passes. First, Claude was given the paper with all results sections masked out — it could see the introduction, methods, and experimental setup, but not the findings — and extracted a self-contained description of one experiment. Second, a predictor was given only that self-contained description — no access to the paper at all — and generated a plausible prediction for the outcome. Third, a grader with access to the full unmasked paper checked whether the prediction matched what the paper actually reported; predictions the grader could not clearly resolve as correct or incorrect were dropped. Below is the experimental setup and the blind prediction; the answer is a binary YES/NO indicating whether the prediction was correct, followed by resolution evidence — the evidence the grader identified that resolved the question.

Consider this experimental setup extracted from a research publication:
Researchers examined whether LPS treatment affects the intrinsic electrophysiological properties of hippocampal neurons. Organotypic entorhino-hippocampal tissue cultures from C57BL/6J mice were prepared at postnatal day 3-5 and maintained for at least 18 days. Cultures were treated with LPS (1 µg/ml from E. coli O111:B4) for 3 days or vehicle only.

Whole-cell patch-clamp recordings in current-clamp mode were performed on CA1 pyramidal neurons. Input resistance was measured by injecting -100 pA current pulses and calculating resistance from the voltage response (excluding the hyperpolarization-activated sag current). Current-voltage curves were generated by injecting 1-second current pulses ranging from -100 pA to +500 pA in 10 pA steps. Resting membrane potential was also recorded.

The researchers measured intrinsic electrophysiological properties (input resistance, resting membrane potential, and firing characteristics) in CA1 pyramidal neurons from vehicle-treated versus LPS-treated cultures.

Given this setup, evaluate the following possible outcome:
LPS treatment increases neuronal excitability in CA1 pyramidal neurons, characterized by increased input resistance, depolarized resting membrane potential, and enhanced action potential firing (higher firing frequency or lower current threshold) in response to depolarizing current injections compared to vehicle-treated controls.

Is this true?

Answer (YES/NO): NO